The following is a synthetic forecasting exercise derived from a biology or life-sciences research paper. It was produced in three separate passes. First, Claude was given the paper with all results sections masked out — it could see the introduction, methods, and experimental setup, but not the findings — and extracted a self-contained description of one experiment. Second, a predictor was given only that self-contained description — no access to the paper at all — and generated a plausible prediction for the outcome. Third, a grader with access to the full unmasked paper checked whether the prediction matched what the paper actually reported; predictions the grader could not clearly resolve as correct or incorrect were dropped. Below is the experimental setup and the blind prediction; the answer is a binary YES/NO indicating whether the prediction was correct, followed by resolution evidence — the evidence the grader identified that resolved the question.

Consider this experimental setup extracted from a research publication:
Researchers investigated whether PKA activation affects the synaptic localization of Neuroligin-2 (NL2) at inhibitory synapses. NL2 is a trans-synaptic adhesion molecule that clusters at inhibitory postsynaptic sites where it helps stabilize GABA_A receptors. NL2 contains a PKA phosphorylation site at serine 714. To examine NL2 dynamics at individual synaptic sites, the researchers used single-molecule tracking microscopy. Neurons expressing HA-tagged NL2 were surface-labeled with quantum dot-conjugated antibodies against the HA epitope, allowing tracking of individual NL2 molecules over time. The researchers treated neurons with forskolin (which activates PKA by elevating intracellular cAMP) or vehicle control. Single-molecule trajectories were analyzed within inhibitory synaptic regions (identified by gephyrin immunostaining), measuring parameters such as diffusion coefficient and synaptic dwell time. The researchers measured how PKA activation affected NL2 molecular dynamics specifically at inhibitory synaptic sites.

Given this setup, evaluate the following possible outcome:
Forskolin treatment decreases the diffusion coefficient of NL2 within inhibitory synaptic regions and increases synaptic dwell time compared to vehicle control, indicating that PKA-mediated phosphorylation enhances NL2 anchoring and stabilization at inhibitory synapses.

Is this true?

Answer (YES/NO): NO